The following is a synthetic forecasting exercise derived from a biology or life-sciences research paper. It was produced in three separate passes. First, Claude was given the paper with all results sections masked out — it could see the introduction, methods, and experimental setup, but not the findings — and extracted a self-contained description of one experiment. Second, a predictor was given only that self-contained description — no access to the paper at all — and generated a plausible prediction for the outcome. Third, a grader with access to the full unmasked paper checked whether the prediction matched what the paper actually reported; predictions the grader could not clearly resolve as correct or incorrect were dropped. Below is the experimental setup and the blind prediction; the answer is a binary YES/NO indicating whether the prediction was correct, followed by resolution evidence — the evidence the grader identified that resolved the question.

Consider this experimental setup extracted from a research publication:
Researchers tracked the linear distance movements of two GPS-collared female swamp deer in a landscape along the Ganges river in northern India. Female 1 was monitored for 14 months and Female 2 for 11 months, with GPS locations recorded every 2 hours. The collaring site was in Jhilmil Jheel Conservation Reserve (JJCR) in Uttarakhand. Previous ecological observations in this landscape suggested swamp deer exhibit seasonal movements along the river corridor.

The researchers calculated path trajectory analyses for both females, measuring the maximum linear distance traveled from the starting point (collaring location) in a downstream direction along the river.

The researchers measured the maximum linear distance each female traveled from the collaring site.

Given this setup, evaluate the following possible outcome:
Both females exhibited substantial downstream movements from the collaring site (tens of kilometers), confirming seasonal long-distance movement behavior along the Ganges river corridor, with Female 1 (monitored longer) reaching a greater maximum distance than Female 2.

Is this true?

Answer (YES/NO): NO